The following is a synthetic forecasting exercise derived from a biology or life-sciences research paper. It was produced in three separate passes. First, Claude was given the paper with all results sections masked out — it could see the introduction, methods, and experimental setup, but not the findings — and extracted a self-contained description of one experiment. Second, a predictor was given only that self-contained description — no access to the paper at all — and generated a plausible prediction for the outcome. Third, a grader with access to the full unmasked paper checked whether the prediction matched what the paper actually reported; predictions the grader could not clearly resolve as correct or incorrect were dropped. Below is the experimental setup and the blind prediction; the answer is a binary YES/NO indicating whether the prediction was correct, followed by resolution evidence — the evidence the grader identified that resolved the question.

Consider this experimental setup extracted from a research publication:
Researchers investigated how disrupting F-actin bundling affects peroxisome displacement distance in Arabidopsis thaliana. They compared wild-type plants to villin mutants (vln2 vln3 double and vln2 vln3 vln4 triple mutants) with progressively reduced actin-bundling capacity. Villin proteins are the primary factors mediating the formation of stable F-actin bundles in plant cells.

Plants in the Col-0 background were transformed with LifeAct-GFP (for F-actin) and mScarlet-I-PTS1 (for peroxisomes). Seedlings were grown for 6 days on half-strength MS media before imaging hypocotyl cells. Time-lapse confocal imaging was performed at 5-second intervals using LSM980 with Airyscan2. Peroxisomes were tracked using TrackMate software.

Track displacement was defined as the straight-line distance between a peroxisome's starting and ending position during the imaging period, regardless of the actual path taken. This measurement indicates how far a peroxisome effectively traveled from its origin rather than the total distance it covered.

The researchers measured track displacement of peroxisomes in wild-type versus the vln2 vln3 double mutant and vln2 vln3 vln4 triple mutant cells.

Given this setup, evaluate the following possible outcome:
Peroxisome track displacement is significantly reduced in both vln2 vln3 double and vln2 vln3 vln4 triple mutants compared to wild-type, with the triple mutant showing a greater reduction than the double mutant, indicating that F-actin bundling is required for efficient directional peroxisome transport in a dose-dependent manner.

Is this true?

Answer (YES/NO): NO